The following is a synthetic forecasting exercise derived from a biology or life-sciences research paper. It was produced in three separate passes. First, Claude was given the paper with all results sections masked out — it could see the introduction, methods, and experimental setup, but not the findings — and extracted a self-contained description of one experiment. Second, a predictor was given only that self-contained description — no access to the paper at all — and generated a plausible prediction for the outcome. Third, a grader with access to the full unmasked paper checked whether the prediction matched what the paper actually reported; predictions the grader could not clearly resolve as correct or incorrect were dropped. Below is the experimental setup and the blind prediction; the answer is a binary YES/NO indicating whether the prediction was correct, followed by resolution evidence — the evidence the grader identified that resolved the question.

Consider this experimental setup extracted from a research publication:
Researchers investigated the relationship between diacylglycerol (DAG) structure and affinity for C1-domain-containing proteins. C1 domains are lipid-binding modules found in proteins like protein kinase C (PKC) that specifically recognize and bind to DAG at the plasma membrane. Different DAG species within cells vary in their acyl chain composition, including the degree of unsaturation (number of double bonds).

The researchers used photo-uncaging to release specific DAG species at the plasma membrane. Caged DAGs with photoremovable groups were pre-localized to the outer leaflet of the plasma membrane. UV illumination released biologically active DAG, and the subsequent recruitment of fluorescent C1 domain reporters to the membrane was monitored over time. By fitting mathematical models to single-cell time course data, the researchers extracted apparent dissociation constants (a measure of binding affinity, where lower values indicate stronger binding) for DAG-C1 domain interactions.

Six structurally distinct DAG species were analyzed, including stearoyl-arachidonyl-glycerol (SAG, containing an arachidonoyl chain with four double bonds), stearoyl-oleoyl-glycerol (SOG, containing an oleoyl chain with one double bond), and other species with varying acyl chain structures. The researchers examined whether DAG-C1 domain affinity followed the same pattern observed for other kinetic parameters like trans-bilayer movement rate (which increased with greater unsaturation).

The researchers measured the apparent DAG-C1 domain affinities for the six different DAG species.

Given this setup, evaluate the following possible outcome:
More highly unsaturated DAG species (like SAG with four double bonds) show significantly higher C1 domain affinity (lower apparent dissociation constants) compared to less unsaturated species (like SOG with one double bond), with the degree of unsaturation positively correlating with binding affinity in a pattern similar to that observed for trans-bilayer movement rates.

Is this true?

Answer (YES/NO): NO